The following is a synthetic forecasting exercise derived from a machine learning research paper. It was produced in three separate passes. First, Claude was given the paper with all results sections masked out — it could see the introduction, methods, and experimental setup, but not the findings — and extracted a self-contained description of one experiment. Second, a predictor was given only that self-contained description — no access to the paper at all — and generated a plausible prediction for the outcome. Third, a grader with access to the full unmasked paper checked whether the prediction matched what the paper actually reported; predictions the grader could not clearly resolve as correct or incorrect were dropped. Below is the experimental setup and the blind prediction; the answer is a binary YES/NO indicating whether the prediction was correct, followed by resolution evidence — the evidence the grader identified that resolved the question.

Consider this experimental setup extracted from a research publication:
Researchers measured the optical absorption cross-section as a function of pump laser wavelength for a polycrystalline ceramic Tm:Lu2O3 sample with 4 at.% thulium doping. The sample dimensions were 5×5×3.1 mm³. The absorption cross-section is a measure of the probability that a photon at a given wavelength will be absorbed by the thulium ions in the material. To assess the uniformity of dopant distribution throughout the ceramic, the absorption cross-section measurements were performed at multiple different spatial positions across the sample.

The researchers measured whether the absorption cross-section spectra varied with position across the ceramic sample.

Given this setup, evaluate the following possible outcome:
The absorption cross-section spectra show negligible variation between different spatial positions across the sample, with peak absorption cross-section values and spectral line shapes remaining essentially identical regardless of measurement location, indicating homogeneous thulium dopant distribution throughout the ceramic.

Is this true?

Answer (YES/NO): YES